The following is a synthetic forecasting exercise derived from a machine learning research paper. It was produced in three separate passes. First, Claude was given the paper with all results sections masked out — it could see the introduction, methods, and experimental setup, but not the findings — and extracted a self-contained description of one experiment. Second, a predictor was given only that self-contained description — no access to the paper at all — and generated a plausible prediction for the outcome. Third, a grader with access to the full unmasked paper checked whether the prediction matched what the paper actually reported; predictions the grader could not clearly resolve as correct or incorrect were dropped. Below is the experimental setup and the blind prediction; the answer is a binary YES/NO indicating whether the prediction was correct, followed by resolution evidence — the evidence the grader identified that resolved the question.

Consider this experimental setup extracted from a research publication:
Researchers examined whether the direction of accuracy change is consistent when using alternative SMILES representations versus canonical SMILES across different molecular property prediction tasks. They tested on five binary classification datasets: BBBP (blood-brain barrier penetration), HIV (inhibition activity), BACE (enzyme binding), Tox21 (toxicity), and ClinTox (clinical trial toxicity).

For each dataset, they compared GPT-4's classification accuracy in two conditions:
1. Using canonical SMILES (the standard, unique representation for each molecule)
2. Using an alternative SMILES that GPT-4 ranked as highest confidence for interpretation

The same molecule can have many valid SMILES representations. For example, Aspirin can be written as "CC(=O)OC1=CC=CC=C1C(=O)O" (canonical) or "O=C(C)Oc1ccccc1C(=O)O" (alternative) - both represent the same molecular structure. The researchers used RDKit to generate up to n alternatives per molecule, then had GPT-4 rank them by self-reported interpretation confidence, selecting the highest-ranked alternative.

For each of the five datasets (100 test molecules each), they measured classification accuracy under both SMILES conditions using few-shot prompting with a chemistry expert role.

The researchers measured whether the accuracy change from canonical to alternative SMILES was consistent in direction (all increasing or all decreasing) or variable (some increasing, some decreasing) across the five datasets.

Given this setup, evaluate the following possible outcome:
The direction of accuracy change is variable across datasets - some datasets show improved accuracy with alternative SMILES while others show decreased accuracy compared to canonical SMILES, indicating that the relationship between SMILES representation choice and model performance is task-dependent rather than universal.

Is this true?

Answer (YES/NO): YES